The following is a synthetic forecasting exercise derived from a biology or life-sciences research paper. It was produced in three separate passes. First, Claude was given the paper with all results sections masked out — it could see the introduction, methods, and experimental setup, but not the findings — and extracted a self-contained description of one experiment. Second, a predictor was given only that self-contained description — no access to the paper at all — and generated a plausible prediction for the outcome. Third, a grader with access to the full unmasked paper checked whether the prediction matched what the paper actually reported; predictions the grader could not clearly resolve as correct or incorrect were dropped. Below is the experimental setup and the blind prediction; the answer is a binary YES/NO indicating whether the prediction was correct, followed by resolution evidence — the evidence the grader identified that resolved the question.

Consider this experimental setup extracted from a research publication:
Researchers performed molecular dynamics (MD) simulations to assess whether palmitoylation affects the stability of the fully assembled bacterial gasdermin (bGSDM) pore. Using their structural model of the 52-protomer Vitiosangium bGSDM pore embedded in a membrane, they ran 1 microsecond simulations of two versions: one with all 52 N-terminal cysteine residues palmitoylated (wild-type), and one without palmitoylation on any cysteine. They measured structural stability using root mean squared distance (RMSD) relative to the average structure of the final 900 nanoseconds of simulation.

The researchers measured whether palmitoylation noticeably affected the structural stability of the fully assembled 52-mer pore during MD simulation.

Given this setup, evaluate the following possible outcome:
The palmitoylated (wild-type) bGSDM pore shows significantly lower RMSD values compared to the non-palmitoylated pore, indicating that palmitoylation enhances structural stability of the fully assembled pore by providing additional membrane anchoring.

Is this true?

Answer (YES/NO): NO